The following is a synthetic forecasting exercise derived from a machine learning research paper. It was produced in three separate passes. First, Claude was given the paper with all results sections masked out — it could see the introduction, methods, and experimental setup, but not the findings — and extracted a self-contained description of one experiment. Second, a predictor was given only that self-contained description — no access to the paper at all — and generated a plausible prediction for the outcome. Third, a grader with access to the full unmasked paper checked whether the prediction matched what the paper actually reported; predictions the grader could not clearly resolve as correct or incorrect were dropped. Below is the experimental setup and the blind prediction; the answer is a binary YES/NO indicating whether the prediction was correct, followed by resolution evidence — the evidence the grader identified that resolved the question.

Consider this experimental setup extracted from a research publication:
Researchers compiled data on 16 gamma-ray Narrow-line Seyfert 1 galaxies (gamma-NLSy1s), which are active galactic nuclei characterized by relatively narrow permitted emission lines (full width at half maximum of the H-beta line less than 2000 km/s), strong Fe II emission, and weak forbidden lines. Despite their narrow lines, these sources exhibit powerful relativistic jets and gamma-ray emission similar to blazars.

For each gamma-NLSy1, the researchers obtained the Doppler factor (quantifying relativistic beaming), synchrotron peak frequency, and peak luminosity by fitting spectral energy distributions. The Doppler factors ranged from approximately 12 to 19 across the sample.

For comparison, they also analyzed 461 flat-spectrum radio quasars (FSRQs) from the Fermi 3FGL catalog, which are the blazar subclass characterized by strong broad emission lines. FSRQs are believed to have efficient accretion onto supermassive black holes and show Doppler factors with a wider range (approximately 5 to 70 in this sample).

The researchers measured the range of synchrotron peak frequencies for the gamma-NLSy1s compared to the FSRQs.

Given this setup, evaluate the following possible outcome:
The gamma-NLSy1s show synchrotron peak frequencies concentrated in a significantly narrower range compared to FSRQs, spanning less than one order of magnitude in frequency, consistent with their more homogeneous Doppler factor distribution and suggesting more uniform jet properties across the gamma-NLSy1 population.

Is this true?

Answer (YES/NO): NO